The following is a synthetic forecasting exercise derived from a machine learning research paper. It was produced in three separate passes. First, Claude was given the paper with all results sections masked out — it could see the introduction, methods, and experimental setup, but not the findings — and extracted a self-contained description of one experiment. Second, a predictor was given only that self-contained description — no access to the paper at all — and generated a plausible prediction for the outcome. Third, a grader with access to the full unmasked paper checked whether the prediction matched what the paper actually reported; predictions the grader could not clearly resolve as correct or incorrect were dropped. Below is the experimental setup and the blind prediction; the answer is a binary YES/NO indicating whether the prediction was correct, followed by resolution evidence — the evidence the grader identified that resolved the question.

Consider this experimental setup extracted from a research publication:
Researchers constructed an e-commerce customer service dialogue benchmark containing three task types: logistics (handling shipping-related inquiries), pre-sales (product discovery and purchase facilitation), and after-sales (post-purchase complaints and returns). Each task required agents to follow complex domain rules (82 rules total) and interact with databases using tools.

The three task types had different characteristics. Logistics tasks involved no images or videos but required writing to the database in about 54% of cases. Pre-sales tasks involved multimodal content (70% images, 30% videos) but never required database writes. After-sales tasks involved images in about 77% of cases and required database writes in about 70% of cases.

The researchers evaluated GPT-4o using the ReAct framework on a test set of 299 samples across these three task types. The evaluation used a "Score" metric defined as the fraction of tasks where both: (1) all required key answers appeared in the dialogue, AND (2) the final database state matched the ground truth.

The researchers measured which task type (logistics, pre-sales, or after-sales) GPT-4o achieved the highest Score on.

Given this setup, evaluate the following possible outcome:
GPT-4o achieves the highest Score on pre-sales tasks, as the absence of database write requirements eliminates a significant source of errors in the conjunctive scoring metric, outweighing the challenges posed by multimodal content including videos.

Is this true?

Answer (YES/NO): YES